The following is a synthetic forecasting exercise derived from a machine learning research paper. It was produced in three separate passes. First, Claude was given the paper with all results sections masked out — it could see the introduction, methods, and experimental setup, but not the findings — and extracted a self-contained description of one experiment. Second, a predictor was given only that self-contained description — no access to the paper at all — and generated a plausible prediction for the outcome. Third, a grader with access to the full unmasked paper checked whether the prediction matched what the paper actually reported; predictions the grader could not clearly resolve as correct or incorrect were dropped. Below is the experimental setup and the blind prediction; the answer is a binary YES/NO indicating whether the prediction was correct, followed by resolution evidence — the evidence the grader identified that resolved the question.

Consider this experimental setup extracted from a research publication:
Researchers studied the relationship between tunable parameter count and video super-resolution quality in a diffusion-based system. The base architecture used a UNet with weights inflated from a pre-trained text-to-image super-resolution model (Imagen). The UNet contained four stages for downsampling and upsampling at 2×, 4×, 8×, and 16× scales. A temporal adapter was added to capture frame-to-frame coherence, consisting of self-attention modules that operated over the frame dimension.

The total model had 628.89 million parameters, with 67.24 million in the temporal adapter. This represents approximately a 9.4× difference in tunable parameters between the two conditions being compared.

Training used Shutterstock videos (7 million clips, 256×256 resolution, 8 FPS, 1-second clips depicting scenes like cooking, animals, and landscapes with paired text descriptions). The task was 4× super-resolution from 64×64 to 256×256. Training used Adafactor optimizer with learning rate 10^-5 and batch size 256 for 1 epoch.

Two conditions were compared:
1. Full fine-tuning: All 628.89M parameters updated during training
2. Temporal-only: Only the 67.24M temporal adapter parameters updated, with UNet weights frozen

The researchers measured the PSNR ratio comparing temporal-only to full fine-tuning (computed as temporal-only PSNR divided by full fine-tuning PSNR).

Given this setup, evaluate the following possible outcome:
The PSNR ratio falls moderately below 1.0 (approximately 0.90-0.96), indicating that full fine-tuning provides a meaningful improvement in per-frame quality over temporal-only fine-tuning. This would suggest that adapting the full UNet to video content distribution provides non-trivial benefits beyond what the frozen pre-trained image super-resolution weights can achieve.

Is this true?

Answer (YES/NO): NO